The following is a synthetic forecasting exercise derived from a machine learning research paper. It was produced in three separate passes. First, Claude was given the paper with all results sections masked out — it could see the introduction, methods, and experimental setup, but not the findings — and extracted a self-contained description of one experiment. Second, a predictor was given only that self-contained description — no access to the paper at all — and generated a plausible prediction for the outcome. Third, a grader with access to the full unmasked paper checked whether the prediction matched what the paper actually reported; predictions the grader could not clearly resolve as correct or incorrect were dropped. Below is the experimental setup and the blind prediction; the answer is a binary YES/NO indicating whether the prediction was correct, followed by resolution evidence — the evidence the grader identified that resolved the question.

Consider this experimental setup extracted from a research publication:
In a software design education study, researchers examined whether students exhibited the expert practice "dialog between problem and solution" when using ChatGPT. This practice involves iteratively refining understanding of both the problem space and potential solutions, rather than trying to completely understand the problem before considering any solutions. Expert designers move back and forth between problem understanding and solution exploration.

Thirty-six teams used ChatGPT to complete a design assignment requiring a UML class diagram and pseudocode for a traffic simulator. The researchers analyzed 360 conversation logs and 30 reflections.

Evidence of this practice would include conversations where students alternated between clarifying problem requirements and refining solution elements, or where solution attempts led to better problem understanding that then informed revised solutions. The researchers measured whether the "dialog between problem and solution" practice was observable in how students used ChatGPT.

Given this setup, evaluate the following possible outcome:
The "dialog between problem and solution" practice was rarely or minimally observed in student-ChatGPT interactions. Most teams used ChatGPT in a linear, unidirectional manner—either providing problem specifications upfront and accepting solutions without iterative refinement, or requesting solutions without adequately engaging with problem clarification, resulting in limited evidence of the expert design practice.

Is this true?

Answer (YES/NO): NO